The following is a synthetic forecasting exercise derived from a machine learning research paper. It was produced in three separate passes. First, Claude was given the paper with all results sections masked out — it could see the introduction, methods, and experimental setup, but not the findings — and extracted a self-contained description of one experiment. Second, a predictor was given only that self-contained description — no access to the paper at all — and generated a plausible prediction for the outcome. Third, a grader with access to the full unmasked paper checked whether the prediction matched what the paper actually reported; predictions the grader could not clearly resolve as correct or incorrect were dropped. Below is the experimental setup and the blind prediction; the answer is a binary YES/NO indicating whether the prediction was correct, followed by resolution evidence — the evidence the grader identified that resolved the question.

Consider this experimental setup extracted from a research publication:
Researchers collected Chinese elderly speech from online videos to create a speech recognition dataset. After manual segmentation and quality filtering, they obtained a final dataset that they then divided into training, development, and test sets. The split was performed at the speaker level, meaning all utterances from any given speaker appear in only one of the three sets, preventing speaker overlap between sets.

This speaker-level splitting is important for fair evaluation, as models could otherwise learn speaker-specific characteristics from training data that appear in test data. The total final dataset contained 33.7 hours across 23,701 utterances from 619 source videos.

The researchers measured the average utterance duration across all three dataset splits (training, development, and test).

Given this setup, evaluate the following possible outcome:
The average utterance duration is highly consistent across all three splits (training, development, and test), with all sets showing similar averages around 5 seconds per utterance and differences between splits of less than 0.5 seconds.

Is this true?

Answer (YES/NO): YES